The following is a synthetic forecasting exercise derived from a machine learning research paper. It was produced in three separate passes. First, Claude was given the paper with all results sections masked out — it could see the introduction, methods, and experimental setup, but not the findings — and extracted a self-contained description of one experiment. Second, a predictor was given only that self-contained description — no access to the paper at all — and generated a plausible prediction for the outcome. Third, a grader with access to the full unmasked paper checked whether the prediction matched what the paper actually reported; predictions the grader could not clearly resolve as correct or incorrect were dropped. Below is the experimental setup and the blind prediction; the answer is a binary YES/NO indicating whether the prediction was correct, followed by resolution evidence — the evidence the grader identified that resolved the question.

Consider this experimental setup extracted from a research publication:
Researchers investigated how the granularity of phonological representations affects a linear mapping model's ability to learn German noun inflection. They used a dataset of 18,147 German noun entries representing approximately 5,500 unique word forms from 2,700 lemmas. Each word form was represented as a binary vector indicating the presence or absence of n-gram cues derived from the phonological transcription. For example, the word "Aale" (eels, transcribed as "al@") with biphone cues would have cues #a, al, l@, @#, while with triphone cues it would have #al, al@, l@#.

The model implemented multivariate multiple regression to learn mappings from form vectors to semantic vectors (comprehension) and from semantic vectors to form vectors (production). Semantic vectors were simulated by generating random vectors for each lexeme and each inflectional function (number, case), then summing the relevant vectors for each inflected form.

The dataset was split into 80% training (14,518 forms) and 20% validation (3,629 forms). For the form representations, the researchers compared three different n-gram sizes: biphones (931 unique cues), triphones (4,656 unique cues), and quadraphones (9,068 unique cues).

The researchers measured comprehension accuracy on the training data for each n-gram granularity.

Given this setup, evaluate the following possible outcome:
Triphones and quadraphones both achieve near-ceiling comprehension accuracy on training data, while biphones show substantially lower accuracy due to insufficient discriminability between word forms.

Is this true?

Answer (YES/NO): YES